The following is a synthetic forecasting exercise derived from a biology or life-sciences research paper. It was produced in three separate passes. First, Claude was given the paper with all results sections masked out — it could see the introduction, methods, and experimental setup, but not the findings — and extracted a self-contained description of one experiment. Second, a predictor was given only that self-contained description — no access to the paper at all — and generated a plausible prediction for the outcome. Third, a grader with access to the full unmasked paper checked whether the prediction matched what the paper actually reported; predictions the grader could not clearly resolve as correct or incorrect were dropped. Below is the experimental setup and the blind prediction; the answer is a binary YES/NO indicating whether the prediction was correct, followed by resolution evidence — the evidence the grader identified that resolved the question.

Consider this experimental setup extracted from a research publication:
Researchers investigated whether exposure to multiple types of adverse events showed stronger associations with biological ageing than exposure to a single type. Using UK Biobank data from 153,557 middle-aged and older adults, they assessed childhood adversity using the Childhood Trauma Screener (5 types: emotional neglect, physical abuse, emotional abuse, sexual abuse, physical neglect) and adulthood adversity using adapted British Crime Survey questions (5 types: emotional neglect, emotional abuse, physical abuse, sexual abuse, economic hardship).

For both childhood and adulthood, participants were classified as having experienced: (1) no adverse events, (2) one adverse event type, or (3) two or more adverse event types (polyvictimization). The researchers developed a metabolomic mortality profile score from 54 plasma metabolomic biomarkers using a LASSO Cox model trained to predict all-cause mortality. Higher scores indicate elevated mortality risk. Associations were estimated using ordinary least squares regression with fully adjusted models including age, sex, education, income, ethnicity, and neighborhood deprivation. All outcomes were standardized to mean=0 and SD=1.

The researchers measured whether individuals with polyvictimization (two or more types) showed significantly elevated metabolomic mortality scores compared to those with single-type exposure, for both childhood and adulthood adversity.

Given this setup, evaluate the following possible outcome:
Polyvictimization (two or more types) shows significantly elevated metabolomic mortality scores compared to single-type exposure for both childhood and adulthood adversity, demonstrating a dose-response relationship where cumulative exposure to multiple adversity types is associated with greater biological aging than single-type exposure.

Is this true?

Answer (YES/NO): NO